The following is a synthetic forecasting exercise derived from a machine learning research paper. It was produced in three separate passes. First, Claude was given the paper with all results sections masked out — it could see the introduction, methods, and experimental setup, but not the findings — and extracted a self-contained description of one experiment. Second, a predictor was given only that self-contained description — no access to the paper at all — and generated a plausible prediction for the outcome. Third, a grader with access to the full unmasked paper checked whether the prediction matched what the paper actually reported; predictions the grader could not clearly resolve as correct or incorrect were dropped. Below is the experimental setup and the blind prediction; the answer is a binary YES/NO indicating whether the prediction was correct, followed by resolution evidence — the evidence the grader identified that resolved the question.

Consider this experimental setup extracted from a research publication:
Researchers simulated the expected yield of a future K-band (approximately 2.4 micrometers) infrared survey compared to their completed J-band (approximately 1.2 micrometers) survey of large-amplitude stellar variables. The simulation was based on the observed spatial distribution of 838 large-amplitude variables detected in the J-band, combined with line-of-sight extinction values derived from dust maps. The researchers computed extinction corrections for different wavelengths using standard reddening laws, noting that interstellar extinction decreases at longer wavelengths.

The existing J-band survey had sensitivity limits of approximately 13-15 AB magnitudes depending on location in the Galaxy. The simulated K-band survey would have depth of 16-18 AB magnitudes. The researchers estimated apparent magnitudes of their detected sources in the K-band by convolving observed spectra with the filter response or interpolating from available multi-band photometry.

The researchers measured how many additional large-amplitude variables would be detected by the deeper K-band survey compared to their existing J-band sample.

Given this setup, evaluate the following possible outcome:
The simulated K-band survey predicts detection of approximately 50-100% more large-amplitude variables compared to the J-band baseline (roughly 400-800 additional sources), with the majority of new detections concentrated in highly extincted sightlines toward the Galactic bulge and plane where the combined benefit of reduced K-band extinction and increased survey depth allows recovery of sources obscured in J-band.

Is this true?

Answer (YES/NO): NO